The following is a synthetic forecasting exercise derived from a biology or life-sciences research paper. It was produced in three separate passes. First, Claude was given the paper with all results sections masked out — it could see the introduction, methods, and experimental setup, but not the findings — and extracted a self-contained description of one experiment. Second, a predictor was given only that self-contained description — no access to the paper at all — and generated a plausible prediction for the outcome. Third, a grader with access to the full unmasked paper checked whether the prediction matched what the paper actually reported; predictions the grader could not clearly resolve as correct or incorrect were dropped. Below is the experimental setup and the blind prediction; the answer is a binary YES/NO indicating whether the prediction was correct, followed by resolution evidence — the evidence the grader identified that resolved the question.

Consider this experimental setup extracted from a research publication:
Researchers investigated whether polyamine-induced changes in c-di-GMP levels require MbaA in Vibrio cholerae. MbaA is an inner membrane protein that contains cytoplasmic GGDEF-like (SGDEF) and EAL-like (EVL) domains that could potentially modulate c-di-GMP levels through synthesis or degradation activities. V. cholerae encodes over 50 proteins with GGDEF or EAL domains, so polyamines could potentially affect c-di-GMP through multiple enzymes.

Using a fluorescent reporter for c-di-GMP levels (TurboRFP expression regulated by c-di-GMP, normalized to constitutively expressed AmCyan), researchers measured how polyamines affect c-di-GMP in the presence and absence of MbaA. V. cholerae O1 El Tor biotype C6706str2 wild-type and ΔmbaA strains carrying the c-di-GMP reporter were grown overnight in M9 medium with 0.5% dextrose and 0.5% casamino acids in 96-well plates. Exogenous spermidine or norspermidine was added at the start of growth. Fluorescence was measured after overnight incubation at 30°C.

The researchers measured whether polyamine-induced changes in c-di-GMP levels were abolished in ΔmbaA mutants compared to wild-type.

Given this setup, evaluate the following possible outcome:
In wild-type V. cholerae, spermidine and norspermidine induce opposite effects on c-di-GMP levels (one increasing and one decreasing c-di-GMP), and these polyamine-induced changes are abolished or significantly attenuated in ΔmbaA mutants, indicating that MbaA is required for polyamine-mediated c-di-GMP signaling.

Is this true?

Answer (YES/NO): YES